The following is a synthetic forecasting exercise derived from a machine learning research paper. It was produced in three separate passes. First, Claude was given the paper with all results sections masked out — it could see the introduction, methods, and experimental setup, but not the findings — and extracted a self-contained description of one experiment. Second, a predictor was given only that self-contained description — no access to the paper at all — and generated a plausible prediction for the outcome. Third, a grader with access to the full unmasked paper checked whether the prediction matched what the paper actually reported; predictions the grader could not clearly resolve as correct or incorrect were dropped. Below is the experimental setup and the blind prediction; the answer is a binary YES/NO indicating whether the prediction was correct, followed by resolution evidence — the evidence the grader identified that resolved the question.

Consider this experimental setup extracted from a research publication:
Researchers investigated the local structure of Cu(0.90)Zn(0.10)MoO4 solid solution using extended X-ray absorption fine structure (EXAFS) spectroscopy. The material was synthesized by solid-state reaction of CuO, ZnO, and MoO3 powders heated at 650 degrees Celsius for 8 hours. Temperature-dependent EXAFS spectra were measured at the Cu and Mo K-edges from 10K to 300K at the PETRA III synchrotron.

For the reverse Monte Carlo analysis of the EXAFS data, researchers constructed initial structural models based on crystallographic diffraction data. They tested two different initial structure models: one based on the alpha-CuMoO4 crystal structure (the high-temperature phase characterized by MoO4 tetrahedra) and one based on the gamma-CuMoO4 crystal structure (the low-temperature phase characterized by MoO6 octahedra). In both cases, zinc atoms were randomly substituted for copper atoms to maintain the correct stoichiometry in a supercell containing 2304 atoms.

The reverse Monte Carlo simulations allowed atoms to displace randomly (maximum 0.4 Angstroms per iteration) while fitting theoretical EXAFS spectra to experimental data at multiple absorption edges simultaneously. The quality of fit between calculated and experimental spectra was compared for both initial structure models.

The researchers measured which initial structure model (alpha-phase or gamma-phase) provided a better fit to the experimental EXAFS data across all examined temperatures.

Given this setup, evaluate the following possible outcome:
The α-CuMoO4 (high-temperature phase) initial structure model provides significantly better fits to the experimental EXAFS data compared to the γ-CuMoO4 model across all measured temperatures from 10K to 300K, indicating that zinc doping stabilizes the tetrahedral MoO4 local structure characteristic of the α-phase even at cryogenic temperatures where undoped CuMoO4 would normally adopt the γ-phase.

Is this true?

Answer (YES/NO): NO